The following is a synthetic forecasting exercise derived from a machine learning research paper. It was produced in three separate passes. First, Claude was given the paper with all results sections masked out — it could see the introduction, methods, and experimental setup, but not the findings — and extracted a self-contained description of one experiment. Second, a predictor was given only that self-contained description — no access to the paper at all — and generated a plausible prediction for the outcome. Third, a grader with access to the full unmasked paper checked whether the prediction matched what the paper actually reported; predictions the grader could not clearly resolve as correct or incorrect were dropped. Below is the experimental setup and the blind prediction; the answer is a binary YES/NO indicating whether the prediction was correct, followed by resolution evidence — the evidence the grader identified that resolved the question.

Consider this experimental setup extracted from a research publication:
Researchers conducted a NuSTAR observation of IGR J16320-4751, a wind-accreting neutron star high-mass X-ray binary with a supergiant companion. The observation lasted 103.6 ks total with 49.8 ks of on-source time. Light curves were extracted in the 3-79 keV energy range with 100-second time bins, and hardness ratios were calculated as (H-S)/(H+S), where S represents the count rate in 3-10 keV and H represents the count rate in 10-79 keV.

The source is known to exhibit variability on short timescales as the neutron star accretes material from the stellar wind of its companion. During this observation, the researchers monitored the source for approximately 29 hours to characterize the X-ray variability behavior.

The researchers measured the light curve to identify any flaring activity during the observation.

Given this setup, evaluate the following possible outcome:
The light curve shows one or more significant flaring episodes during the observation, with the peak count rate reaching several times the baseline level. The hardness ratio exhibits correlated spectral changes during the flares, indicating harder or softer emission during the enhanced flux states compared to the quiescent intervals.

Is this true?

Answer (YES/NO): YES